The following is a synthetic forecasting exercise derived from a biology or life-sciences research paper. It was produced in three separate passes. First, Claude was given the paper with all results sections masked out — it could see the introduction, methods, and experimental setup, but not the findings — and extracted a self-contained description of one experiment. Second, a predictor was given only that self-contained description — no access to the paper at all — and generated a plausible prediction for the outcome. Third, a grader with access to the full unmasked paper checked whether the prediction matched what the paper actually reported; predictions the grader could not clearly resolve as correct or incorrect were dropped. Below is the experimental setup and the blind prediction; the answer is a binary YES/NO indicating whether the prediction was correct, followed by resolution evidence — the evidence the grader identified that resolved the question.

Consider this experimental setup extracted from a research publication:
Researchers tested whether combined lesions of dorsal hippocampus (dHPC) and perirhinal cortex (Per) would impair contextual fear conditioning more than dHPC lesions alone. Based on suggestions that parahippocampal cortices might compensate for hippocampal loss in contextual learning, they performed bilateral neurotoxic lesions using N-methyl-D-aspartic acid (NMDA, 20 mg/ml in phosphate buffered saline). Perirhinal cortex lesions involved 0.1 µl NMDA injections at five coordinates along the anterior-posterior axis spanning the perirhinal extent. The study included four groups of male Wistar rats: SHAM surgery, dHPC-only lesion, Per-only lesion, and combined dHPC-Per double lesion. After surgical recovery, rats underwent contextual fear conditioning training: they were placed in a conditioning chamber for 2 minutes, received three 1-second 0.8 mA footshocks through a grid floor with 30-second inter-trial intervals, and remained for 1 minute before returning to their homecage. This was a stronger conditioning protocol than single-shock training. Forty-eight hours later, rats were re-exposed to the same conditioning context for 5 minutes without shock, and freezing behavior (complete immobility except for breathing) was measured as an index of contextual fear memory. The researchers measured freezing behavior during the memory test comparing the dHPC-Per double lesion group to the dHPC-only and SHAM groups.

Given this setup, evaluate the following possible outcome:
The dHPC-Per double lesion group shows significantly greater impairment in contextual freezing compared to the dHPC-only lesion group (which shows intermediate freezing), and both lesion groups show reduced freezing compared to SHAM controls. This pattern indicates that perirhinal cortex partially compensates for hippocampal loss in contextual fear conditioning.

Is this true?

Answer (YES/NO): NO